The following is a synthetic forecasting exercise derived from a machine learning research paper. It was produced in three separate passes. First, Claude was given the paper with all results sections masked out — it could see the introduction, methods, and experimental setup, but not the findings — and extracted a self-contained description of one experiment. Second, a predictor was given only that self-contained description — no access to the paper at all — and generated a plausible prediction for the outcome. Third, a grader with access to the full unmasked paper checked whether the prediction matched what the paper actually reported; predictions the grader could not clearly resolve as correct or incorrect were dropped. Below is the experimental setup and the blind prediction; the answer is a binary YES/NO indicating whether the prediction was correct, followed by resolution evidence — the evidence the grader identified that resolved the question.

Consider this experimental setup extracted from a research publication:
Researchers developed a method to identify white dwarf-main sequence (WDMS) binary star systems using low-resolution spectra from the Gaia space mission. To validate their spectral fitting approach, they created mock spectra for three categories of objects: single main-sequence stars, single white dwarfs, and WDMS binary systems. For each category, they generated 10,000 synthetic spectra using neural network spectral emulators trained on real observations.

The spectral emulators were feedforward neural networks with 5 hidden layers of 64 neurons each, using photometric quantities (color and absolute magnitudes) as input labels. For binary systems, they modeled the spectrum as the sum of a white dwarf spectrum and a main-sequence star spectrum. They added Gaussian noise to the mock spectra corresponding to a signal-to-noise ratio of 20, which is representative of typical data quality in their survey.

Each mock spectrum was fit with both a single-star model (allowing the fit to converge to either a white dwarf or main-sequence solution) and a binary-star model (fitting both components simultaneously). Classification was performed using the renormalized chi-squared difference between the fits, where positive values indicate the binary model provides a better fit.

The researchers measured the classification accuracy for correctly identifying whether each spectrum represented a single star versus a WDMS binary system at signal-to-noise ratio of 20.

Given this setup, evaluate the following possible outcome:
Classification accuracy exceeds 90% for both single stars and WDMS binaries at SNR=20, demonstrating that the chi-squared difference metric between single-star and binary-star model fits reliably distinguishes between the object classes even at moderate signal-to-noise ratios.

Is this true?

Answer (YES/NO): NO